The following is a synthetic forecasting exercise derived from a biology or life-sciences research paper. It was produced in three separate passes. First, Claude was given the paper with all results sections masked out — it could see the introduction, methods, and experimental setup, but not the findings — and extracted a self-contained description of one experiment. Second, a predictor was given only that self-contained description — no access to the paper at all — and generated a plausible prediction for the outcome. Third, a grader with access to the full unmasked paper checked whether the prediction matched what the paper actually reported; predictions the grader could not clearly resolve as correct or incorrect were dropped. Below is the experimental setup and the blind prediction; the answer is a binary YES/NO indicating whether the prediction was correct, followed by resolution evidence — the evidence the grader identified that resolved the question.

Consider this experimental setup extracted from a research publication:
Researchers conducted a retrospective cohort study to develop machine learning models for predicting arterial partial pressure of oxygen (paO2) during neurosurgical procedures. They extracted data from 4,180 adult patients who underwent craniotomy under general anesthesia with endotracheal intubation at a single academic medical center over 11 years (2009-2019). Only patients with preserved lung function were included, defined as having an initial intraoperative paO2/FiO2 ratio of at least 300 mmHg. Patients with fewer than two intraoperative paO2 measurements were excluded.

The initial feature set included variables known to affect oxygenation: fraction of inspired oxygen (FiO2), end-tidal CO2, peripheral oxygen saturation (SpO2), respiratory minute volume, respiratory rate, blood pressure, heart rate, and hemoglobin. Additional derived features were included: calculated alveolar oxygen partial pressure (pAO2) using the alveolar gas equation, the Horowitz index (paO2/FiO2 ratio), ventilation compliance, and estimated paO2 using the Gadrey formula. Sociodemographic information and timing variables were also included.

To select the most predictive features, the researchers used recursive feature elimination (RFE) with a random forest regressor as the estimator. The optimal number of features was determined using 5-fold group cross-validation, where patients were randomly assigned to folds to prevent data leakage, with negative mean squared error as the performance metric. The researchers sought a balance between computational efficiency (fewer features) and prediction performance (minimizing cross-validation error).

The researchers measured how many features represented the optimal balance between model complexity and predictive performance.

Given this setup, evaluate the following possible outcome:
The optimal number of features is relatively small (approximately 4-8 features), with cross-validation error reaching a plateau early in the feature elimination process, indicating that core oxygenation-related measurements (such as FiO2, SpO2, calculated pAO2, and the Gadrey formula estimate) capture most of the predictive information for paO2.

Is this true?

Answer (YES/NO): NO